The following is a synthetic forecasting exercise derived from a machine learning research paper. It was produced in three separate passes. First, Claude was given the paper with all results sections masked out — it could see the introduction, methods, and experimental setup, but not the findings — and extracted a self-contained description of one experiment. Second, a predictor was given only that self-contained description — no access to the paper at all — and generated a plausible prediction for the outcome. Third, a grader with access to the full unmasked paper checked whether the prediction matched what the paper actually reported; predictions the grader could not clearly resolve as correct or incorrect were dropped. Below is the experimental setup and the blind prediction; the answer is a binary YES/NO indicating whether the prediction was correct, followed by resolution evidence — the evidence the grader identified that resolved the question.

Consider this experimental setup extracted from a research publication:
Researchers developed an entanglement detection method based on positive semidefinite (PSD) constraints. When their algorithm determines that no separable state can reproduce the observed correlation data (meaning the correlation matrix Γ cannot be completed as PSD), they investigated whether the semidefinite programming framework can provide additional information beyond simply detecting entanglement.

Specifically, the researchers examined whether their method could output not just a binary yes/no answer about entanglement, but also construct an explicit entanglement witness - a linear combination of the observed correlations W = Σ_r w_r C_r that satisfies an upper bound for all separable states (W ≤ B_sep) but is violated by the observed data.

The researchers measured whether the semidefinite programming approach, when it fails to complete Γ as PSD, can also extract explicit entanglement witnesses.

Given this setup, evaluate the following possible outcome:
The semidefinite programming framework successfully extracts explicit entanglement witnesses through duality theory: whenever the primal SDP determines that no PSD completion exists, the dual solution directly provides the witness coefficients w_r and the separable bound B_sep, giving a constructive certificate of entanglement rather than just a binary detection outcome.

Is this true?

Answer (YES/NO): YES